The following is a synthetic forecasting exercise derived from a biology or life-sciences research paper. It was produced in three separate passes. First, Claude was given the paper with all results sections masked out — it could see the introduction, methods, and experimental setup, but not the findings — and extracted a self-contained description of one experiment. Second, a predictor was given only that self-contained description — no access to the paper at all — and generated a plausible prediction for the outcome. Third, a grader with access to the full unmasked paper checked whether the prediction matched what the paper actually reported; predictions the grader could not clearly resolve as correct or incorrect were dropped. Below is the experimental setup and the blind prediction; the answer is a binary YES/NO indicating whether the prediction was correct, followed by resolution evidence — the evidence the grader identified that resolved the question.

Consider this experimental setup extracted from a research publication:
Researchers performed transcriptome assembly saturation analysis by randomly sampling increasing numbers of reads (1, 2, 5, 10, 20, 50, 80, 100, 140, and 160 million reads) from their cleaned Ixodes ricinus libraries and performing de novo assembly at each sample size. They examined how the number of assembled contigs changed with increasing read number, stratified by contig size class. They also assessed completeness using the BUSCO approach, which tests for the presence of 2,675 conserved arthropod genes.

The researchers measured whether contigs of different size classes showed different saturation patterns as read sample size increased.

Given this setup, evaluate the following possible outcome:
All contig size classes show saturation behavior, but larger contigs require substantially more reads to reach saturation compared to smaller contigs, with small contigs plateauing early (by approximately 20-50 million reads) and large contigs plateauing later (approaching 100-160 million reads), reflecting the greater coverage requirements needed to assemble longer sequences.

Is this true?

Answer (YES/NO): NO